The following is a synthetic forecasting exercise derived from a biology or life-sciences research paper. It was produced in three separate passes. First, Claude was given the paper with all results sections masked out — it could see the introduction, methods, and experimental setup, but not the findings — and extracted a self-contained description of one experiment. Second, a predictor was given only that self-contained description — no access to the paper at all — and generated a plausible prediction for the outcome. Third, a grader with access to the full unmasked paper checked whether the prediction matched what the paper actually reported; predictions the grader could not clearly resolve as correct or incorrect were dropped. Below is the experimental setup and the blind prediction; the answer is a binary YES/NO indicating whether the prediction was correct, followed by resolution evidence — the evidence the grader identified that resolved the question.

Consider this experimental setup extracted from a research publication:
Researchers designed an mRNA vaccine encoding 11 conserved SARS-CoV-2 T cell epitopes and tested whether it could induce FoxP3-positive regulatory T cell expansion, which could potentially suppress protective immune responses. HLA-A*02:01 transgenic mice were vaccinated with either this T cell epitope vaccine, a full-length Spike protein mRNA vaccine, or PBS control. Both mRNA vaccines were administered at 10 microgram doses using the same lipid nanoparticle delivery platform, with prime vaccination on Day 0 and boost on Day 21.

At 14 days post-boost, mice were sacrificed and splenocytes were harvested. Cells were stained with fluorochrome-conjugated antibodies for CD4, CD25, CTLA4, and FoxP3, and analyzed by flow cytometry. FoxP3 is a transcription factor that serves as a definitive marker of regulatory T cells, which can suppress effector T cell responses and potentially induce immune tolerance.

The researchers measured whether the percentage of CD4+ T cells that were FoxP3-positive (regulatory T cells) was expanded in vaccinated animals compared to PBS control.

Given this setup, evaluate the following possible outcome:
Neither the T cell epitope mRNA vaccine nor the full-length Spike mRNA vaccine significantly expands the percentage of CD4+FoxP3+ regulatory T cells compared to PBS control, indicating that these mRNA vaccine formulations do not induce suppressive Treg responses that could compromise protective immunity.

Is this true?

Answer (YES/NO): YES